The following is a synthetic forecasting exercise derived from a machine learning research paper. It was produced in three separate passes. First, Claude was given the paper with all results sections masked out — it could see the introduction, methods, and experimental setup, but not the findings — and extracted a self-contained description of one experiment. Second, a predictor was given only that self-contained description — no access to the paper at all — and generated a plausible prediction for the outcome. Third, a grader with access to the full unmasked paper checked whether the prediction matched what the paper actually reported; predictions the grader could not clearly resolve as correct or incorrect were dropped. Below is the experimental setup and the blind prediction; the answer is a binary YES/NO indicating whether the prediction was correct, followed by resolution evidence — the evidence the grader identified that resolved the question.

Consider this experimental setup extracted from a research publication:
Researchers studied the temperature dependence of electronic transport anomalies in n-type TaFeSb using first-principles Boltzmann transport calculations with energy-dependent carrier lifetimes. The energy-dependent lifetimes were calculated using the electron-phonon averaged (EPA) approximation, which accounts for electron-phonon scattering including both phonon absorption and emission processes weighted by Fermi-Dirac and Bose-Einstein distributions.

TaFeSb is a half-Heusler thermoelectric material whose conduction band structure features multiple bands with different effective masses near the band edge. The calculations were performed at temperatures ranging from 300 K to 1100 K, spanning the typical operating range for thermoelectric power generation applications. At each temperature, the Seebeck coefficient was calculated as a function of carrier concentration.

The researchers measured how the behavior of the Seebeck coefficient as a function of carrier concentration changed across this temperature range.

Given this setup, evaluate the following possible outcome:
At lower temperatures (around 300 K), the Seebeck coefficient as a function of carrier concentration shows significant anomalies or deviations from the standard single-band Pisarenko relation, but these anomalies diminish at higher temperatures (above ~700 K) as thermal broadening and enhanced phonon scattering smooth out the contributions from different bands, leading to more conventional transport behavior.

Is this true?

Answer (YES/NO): NO